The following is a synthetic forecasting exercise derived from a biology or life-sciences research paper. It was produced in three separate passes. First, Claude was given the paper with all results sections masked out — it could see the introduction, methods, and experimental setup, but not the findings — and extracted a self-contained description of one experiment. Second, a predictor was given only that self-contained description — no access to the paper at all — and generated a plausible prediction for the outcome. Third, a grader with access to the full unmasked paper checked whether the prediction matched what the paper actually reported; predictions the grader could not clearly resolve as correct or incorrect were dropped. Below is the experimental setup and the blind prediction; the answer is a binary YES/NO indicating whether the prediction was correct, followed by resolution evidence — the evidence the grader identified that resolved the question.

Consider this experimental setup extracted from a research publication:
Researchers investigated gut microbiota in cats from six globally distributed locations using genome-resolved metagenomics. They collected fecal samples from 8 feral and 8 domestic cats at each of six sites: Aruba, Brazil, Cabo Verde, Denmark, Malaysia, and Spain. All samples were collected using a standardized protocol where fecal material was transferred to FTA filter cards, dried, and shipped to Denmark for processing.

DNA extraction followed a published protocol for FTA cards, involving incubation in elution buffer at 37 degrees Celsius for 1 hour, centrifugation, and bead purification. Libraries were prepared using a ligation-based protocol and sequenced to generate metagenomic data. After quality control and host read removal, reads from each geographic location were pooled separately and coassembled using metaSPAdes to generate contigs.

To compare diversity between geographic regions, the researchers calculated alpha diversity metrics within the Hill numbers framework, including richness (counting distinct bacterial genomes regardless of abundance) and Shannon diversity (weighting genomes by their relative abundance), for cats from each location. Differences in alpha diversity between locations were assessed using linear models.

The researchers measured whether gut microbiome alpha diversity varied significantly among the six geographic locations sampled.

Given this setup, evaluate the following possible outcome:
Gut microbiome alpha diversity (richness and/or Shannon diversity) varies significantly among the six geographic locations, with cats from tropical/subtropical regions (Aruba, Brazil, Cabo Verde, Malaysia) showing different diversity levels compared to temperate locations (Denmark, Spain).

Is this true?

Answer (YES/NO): NO